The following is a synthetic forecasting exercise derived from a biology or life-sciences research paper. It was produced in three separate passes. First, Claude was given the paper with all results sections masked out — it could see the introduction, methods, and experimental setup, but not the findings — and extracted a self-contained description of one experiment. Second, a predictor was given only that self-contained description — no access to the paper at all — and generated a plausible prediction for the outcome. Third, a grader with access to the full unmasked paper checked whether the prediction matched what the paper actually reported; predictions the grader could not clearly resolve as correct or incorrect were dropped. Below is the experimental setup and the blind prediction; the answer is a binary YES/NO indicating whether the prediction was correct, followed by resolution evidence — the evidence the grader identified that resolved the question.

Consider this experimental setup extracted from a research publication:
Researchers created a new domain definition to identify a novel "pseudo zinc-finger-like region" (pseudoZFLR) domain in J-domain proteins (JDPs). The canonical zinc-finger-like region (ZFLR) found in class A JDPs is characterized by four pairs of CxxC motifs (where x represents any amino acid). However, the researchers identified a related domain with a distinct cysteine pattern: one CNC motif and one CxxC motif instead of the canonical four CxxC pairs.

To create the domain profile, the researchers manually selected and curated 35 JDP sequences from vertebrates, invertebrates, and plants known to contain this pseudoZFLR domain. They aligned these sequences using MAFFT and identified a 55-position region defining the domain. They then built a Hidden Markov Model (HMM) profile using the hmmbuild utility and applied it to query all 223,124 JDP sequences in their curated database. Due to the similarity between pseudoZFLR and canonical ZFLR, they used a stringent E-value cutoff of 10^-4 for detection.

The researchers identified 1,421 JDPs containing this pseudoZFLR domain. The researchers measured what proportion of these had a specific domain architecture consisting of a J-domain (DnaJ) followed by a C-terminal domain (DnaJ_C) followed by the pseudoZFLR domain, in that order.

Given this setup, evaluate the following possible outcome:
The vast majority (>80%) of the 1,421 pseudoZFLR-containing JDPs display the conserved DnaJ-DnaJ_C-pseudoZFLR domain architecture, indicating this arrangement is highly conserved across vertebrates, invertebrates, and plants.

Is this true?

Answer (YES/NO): YES